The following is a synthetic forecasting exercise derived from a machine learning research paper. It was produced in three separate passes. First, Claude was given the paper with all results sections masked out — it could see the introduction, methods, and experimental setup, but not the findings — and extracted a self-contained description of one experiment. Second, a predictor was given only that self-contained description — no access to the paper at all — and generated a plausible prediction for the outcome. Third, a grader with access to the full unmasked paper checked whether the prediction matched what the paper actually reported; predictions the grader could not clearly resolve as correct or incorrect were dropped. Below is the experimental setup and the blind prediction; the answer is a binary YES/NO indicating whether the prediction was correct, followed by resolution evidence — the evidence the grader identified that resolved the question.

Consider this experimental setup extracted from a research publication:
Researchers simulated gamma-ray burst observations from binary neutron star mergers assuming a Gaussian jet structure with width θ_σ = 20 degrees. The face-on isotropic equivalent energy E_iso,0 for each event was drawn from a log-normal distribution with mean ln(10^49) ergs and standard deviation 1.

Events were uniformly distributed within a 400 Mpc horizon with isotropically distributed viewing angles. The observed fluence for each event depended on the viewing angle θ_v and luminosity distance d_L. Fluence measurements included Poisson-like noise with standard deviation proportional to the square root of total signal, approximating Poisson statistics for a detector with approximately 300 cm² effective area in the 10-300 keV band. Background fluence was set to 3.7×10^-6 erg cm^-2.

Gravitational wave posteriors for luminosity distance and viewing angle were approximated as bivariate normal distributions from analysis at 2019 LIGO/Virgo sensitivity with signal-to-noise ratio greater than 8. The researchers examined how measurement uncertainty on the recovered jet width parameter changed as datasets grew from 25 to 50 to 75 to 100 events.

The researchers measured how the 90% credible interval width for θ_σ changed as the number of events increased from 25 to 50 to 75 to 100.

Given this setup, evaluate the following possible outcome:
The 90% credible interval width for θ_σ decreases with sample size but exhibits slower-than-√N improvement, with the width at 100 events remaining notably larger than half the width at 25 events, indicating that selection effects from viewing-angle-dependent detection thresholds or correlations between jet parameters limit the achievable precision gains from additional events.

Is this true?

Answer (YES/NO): NO